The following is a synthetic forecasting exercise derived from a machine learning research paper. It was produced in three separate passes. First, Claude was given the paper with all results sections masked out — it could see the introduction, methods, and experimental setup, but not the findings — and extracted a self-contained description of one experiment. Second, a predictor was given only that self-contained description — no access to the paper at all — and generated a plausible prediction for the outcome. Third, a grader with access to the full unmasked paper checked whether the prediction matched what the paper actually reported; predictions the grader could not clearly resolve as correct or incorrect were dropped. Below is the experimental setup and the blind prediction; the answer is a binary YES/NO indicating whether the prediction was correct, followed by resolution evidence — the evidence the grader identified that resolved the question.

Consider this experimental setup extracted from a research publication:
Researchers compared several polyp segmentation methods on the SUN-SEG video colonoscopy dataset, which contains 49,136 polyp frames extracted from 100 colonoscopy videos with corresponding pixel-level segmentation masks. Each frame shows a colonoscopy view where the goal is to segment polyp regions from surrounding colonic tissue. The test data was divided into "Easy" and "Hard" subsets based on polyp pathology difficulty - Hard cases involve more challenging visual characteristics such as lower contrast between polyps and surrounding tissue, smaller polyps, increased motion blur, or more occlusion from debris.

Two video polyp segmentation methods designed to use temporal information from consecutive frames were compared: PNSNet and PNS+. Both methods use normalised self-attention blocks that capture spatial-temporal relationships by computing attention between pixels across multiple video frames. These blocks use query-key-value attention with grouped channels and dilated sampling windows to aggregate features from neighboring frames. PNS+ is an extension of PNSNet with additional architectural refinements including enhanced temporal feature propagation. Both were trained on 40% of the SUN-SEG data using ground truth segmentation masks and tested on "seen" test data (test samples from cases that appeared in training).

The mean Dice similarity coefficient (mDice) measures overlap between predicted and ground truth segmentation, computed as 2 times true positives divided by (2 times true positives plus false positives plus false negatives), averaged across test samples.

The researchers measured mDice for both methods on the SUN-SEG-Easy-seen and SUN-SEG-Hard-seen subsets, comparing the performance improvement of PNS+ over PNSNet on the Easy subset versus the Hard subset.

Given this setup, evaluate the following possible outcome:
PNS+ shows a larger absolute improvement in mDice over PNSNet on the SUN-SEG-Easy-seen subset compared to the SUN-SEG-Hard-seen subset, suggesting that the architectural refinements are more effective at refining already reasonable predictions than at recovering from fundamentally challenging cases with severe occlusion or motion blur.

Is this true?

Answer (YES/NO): YES